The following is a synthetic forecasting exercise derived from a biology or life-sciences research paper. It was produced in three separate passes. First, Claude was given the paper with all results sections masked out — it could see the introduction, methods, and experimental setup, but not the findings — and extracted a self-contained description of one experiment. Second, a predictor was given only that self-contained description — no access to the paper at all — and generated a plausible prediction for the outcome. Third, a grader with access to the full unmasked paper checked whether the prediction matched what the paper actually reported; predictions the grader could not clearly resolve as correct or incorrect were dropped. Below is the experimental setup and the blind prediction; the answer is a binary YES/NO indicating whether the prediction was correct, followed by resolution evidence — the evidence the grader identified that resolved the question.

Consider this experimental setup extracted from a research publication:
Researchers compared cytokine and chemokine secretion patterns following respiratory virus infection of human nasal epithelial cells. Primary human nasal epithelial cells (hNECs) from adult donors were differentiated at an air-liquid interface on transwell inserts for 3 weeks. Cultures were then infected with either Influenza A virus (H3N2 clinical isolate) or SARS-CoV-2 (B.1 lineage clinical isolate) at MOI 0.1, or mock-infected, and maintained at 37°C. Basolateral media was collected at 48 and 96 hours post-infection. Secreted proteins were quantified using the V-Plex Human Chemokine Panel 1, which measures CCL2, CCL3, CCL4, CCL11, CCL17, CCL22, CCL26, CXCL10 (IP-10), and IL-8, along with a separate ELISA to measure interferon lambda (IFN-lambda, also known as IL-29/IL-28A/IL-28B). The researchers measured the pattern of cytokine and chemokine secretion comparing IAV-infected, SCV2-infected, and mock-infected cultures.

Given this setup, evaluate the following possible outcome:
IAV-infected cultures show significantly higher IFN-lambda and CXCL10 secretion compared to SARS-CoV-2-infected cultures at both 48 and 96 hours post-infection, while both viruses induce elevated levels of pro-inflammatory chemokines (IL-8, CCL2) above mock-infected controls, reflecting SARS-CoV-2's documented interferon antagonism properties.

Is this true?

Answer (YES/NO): NO